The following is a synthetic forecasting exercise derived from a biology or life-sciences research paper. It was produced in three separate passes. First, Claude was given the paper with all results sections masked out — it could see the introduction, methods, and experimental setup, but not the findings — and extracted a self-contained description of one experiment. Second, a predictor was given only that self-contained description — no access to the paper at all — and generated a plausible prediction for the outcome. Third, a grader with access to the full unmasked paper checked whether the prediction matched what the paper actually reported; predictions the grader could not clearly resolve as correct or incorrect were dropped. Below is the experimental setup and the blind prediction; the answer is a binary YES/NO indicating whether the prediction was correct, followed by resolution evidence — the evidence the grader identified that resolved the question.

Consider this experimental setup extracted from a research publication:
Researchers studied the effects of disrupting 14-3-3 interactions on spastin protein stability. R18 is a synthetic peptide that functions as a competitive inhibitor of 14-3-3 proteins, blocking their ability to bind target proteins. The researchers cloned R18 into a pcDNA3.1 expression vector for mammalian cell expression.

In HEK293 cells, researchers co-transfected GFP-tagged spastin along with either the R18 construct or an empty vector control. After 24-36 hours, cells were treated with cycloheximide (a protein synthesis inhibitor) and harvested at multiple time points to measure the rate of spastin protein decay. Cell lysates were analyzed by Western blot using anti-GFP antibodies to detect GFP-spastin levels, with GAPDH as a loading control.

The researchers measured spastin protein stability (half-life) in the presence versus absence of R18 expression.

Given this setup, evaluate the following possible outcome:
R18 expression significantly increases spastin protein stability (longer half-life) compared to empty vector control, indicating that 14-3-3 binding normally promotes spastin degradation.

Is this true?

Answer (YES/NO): NO